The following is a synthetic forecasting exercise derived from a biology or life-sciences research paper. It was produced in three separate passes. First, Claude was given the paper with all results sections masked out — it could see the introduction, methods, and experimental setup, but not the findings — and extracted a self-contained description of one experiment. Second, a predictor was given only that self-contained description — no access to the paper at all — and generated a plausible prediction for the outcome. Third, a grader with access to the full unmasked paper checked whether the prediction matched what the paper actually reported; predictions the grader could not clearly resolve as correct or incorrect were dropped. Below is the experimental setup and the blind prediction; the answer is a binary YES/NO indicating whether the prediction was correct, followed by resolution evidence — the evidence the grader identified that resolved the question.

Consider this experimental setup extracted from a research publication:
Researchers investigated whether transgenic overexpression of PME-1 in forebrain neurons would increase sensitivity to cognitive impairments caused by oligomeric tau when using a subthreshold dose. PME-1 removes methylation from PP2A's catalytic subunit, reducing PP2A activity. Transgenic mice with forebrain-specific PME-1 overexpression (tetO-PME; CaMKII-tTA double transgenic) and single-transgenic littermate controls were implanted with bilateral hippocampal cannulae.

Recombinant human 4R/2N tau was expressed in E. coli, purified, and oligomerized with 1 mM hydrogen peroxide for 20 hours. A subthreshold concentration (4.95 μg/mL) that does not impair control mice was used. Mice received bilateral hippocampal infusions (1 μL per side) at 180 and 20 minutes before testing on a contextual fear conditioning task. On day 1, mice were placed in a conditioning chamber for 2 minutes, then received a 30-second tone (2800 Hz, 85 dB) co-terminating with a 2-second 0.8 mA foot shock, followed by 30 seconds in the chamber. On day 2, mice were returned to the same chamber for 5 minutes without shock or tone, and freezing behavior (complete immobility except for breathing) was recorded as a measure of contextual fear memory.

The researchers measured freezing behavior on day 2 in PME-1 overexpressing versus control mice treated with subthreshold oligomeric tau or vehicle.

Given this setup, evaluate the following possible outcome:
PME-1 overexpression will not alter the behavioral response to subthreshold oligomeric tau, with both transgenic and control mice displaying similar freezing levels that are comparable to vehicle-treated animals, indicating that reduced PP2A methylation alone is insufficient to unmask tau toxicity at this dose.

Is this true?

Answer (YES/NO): NO